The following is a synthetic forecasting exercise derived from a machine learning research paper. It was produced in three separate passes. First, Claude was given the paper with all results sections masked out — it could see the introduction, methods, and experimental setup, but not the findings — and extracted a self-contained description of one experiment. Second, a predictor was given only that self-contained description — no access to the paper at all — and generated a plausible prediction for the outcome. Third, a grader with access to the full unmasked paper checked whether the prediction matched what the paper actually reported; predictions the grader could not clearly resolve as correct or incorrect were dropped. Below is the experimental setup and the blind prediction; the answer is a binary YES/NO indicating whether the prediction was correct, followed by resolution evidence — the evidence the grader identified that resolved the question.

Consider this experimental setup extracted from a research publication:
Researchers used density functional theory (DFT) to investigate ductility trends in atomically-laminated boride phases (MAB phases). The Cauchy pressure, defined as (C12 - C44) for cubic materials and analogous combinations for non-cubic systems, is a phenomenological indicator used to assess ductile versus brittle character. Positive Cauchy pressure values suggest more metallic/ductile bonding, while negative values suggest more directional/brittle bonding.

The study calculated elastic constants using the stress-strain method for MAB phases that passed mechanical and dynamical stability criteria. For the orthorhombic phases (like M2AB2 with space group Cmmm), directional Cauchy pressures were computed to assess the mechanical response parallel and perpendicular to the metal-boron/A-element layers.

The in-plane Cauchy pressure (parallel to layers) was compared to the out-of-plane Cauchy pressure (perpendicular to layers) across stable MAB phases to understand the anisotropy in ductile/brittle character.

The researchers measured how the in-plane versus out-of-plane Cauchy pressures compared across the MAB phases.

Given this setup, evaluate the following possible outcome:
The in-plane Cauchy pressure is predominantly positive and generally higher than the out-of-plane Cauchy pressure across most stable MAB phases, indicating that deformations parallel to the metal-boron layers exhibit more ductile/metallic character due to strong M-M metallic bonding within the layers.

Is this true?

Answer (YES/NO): NO